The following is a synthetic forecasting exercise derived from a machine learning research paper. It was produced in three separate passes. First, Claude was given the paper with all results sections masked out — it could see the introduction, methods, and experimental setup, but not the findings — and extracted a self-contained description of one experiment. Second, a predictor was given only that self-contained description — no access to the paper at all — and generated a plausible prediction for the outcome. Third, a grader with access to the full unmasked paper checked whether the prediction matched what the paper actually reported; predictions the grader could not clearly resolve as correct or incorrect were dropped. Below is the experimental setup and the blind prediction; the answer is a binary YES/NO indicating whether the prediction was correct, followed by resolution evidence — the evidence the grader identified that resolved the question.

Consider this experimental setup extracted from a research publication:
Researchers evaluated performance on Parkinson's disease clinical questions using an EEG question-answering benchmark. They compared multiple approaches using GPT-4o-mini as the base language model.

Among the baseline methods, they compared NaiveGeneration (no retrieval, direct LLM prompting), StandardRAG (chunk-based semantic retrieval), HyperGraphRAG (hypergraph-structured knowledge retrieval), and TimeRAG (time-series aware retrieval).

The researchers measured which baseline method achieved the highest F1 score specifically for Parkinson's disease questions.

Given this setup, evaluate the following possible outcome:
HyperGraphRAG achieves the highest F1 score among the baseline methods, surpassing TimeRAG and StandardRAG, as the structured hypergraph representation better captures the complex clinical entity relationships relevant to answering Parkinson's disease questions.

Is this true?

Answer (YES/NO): YES